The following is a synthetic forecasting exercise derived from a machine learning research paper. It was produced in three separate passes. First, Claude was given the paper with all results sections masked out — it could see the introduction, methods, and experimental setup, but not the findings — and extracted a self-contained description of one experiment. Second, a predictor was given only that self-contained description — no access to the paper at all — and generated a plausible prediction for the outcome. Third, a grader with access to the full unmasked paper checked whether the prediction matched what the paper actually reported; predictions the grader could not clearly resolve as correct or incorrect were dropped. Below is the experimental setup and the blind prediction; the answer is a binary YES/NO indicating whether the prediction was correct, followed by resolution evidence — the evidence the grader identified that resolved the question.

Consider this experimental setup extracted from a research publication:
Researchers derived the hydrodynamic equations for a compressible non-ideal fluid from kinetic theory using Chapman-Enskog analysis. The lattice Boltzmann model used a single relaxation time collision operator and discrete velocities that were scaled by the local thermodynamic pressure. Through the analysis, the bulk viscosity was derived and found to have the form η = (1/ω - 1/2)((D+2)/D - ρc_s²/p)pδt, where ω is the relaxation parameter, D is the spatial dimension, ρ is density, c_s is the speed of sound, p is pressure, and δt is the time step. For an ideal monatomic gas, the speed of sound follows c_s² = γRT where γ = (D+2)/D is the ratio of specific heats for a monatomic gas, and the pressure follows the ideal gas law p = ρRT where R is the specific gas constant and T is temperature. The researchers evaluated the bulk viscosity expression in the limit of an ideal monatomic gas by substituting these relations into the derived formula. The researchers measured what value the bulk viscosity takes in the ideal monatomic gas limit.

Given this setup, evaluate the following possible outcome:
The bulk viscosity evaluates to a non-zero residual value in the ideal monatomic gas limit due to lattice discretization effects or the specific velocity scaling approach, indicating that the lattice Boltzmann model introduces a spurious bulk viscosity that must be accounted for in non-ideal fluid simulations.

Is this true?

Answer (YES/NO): NO